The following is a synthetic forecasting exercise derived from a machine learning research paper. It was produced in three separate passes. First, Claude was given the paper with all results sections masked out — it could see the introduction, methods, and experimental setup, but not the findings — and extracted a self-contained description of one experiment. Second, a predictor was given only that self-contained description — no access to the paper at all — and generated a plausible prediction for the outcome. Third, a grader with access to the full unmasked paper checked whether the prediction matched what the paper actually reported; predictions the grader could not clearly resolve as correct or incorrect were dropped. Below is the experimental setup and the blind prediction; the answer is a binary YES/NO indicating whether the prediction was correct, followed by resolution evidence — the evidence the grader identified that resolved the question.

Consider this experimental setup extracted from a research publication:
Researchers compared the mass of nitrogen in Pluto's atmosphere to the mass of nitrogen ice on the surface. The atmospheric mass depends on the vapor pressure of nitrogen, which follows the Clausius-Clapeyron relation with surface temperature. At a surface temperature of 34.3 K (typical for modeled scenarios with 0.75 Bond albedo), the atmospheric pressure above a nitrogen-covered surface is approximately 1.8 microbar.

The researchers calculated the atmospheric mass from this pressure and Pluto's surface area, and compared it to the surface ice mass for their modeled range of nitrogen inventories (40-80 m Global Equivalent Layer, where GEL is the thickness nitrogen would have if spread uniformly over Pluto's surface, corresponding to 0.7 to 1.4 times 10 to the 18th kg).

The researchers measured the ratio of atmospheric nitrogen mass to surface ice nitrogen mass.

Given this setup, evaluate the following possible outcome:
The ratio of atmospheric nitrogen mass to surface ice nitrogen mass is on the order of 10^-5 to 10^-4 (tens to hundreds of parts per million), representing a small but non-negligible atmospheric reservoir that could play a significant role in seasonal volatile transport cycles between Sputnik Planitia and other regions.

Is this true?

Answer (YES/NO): NO